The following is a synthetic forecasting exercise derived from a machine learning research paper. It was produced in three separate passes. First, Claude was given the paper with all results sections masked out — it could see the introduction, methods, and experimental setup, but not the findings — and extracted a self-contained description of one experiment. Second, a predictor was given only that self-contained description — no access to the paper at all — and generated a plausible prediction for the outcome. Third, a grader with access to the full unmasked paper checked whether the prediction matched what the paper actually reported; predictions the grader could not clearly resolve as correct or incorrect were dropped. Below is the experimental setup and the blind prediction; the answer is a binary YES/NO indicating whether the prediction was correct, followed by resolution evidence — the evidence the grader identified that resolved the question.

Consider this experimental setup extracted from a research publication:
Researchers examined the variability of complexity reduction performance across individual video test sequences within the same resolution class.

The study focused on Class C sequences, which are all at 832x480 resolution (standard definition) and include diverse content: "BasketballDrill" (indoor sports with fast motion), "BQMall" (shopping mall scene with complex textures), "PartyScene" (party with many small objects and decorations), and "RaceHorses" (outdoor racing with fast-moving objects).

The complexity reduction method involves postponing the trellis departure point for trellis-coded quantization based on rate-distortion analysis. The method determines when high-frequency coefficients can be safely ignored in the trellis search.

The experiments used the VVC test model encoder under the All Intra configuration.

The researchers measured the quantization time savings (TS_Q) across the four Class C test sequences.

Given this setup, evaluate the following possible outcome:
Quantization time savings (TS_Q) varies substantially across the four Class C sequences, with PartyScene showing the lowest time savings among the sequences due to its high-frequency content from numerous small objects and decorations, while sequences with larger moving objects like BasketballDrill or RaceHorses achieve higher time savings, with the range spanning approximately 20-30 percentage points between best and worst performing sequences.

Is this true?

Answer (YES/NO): NO